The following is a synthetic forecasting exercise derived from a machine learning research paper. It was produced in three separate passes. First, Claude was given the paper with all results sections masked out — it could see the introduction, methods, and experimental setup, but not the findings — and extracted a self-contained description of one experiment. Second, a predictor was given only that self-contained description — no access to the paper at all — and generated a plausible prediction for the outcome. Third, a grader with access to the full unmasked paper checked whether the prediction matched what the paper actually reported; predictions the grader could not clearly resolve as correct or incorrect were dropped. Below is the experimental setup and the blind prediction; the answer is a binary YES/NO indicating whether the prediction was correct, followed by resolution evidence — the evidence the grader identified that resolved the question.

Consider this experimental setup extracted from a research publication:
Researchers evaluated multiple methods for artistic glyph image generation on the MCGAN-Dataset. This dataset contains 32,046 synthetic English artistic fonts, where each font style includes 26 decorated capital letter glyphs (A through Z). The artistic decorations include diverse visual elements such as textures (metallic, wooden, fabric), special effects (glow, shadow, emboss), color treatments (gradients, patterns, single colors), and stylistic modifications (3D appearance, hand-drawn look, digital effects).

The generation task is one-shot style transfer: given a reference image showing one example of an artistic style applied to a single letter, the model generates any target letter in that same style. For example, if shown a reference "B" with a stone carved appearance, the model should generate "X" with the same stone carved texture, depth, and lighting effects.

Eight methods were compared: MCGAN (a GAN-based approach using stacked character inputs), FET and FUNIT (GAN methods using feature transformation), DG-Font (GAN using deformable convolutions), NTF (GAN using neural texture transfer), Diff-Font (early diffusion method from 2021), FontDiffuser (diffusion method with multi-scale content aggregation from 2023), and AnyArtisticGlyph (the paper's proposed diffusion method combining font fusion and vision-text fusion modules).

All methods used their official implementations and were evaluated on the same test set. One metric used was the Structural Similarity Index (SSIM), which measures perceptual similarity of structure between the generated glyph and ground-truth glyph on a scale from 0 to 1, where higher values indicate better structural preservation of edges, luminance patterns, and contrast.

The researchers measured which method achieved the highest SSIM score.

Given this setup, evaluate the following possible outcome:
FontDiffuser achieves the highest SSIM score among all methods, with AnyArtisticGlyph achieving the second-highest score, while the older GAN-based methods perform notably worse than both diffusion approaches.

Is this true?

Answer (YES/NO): YES